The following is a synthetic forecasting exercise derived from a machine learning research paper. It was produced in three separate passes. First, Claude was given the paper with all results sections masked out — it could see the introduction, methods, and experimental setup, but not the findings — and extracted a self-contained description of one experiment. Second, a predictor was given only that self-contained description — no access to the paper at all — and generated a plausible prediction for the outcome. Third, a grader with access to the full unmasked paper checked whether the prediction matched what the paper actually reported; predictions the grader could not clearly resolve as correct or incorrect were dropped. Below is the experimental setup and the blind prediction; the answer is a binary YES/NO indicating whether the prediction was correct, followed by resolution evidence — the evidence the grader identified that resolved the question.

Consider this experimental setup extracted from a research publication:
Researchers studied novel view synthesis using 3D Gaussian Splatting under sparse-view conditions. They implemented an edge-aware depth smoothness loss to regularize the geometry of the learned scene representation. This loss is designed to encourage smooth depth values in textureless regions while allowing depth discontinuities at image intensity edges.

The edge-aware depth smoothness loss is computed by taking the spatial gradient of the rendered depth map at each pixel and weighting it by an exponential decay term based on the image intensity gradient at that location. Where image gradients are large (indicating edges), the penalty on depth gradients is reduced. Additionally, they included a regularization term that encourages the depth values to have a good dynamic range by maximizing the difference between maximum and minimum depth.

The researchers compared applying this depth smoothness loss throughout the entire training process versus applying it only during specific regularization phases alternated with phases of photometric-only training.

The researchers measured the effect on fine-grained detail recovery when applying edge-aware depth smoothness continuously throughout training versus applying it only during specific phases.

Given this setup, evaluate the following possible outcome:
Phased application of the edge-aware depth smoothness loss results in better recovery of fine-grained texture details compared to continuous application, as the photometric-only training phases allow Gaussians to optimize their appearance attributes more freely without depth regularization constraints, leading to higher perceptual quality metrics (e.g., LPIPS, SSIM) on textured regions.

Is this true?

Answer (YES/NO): YES